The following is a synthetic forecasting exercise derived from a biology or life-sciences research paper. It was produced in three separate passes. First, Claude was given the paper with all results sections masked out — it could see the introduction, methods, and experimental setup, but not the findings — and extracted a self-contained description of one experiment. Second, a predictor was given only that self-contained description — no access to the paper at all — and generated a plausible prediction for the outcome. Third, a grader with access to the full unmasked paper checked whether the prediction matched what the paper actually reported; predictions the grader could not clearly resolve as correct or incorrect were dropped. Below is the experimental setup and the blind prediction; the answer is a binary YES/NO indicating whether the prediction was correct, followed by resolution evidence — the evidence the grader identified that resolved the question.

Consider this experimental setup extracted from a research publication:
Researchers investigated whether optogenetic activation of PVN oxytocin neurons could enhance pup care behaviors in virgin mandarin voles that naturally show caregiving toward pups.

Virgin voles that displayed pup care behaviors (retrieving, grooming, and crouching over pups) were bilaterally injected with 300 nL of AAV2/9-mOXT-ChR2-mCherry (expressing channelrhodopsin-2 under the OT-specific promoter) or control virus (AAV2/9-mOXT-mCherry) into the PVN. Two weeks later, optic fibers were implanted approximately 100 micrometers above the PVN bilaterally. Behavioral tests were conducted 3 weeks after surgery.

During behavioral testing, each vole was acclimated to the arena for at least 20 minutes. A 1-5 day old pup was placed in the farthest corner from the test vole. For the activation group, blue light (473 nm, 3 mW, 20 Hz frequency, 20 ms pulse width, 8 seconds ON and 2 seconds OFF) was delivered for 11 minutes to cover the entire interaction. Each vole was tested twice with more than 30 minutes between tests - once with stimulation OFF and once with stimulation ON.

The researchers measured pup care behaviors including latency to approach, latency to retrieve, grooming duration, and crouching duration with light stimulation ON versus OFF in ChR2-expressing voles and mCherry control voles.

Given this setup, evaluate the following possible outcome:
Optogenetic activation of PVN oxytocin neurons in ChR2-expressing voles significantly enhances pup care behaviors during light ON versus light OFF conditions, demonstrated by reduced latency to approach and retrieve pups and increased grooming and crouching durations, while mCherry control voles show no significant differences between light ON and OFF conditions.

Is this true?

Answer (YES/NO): NO